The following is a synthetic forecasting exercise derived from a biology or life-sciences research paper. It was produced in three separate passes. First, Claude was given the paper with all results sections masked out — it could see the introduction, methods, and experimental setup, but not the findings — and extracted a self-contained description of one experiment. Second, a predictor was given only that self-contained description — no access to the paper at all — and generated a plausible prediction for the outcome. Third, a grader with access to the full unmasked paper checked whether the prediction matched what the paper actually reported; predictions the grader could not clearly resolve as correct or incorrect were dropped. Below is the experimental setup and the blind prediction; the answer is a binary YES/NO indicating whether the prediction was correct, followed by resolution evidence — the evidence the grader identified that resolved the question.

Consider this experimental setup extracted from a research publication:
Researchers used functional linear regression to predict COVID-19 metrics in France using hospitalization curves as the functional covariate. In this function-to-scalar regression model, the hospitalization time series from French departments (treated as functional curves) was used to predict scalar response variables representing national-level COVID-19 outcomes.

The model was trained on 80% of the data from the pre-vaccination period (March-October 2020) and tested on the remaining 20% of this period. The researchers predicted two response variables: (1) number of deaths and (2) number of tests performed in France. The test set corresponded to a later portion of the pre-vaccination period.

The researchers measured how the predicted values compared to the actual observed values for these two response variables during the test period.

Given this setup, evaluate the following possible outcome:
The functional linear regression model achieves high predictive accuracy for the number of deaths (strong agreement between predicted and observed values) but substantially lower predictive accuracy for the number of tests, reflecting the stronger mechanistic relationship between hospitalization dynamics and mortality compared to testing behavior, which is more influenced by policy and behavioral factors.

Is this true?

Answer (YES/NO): NO